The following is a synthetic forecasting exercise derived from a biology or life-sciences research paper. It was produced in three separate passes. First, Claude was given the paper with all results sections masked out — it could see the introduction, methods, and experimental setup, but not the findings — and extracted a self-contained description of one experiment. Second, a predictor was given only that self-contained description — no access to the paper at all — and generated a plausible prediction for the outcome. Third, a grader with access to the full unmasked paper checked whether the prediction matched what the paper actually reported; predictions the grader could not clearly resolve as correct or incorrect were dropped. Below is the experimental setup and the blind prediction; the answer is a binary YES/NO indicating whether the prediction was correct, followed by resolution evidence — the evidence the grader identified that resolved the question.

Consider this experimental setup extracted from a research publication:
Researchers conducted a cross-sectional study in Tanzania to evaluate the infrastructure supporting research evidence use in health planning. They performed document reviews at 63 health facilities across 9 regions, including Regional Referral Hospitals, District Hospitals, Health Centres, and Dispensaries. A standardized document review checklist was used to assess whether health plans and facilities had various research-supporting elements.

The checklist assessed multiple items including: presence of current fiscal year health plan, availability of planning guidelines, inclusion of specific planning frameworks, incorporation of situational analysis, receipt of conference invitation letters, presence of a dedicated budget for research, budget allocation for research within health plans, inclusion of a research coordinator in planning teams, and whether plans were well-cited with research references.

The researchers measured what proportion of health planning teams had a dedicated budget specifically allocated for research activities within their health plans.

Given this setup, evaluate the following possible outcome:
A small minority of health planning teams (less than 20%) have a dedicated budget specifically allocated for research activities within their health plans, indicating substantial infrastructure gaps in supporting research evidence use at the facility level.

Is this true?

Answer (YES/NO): NO